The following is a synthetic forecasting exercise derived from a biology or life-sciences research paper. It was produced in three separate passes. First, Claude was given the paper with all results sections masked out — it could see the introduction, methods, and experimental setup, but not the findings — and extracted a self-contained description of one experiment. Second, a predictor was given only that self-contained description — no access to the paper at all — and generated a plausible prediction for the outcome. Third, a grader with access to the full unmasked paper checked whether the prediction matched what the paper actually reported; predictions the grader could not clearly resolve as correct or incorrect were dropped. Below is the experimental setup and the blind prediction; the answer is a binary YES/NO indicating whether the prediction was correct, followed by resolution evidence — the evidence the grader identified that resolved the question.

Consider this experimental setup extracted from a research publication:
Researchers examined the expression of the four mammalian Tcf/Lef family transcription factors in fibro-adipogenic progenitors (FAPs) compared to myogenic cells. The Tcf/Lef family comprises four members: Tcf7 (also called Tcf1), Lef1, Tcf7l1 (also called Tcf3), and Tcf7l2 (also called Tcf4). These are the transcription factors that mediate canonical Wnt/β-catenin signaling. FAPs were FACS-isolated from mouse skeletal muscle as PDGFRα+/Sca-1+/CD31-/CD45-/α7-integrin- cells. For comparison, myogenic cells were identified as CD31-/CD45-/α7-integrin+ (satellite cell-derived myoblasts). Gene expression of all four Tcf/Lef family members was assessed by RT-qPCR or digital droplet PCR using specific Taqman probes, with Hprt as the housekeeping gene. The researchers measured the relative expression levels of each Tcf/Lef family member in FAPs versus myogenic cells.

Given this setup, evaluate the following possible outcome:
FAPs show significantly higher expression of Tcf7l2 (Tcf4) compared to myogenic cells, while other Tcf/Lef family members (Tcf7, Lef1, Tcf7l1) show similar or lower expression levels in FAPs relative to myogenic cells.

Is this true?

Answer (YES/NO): NO